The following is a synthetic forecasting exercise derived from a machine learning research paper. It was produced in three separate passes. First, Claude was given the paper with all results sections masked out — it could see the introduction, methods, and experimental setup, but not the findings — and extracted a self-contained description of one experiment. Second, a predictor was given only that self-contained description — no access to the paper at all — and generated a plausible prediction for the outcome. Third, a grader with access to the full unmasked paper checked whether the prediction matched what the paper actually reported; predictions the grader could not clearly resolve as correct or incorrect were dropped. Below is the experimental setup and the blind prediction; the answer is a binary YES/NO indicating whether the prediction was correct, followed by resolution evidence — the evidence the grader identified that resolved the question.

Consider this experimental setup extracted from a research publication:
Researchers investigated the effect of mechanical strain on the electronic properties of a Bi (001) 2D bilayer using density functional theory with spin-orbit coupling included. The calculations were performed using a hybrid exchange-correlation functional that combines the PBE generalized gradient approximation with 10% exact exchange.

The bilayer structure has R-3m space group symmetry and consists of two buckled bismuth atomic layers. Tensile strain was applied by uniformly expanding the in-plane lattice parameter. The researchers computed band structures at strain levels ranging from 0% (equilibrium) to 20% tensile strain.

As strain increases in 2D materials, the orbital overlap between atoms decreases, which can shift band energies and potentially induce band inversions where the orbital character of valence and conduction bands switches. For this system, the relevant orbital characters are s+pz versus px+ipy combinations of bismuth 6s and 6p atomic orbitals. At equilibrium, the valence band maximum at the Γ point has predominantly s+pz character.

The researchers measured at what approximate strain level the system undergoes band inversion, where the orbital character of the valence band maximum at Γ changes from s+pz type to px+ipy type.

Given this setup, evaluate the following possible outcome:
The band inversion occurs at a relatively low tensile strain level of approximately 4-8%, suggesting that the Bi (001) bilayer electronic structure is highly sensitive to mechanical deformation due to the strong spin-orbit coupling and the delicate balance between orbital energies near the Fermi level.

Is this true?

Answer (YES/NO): NO